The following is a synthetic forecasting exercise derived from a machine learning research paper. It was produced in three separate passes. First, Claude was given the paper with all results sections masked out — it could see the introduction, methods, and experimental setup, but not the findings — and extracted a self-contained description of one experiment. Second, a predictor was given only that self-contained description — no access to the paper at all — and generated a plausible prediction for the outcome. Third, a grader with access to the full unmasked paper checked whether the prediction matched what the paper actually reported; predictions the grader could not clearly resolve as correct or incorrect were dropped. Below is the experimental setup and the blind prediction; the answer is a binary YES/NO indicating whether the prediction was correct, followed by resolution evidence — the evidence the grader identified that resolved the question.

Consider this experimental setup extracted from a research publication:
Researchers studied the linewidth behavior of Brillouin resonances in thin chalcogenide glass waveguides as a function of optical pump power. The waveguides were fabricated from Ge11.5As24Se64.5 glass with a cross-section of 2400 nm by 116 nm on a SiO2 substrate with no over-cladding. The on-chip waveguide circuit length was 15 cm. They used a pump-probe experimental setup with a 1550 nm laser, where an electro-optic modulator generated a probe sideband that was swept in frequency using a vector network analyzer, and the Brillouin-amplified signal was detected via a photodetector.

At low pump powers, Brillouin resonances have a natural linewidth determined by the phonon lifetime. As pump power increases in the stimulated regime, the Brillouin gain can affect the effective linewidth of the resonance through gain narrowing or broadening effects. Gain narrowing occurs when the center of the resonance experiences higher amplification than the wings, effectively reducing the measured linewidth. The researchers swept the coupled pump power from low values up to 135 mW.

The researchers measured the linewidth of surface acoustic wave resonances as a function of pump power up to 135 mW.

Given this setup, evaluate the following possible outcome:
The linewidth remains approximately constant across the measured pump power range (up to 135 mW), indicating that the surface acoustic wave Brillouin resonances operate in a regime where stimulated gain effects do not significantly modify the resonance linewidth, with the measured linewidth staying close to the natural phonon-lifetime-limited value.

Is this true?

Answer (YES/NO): NO